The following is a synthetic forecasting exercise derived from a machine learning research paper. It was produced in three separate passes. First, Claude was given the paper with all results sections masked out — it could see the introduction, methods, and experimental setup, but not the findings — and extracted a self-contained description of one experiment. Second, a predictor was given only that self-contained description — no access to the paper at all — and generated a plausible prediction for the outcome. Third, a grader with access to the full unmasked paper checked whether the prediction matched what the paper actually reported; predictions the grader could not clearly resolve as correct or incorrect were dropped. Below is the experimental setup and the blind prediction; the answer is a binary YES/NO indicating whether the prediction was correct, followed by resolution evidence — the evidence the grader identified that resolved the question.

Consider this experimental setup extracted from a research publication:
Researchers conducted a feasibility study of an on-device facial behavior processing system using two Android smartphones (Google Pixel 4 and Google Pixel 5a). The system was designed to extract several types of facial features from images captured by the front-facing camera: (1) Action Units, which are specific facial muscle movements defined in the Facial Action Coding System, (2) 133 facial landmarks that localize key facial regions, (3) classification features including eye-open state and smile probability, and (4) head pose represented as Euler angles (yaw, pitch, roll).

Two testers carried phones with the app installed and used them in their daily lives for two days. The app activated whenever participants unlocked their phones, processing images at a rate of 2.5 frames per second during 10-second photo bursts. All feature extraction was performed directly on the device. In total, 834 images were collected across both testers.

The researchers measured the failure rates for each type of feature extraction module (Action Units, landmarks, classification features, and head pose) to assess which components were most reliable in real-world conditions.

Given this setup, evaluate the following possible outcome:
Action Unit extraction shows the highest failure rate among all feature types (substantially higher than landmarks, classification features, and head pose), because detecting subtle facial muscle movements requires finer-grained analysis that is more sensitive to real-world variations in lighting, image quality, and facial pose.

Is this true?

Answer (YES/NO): YES